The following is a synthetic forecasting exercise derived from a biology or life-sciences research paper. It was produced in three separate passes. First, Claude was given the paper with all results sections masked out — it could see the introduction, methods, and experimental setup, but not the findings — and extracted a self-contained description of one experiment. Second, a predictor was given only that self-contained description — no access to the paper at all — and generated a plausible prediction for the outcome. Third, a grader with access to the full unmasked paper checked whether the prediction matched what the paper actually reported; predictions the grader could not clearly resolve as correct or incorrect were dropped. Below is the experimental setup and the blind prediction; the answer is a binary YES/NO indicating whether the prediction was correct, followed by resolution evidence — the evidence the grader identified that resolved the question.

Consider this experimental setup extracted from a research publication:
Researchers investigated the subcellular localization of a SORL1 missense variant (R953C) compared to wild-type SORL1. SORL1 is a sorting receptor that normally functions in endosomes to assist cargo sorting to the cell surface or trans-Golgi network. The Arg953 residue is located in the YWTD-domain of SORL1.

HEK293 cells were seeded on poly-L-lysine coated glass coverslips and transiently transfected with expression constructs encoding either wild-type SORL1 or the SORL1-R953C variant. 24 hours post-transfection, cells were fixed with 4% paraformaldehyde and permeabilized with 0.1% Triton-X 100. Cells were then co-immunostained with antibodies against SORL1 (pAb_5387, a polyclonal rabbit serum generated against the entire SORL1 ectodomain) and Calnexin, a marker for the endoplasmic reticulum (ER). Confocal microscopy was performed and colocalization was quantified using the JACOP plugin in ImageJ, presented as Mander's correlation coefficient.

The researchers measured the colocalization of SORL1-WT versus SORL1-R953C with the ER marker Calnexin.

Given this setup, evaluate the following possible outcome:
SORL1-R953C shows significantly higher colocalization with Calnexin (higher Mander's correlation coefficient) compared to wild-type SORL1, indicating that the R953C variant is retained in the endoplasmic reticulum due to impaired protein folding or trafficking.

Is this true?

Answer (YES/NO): YES